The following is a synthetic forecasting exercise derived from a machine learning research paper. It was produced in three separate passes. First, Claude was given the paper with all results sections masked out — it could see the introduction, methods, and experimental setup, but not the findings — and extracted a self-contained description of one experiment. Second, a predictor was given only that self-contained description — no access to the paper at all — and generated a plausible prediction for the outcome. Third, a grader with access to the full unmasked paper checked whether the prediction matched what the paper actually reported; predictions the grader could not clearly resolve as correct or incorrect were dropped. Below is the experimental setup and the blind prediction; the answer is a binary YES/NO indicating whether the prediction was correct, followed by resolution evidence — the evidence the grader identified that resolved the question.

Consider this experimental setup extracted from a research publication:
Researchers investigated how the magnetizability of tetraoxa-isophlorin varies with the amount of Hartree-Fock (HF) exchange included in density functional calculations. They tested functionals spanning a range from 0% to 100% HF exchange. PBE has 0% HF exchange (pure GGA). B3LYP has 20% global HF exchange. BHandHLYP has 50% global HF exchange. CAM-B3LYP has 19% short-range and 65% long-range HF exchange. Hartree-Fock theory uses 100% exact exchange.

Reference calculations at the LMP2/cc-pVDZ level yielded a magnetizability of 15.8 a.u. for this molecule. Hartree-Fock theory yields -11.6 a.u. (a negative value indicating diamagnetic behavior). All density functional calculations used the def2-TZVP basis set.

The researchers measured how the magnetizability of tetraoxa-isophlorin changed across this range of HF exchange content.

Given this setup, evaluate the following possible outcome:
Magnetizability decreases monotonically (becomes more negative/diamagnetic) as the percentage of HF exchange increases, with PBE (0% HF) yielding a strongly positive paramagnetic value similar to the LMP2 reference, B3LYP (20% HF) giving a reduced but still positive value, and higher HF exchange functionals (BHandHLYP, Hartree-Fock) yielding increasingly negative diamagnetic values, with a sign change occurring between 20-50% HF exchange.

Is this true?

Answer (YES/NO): NO